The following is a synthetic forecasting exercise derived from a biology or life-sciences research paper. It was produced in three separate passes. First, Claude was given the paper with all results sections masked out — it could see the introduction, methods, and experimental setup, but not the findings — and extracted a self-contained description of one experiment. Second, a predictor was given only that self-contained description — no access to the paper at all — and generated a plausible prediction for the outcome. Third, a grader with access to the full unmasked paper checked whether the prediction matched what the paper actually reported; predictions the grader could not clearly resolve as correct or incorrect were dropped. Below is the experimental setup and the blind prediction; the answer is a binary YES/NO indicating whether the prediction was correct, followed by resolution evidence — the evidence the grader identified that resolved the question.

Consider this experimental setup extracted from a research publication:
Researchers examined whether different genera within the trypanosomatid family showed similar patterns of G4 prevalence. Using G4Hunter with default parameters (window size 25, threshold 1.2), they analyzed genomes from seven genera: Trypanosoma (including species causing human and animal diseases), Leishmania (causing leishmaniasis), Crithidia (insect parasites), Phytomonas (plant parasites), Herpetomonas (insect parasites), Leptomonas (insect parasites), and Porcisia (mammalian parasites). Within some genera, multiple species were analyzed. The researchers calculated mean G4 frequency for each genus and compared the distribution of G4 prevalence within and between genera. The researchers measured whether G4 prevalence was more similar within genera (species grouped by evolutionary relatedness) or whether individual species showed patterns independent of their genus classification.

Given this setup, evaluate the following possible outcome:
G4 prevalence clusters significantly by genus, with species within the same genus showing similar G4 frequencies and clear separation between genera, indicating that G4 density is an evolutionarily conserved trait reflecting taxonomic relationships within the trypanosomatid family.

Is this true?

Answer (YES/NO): NO